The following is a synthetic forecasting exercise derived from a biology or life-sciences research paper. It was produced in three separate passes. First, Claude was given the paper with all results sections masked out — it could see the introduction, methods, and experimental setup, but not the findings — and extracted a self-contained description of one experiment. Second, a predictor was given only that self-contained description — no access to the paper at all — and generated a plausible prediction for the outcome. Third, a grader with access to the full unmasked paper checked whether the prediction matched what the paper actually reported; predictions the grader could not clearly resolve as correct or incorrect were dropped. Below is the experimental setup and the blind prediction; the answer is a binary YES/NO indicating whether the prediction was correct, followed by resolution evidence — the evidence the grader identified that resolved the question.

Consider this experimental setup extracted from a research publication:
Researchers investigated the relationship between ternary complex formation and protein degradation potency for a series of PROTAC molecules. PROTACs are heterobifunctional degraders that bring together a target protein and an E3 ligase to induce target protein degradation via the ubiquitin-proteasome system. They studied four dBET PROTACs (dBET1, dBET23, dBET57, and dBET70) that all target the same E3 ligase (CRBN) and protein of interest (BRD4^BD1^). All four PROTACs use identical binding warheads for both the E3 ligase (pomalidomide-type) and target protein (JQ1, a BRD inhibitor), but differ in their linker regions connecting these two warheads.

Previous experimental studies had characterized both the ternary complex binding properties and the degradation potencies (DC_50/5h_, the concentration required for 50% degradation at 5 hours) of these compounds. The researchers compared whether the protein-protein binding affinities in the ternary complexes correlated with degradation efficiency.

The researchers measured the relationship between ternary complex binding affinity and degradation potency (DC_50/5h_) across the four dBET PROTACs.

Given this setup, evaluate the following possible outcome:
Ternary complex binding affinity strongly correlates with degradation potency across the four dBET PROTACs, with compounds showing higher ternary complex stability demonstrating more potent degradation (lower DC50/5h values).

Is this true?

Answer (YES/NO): NO